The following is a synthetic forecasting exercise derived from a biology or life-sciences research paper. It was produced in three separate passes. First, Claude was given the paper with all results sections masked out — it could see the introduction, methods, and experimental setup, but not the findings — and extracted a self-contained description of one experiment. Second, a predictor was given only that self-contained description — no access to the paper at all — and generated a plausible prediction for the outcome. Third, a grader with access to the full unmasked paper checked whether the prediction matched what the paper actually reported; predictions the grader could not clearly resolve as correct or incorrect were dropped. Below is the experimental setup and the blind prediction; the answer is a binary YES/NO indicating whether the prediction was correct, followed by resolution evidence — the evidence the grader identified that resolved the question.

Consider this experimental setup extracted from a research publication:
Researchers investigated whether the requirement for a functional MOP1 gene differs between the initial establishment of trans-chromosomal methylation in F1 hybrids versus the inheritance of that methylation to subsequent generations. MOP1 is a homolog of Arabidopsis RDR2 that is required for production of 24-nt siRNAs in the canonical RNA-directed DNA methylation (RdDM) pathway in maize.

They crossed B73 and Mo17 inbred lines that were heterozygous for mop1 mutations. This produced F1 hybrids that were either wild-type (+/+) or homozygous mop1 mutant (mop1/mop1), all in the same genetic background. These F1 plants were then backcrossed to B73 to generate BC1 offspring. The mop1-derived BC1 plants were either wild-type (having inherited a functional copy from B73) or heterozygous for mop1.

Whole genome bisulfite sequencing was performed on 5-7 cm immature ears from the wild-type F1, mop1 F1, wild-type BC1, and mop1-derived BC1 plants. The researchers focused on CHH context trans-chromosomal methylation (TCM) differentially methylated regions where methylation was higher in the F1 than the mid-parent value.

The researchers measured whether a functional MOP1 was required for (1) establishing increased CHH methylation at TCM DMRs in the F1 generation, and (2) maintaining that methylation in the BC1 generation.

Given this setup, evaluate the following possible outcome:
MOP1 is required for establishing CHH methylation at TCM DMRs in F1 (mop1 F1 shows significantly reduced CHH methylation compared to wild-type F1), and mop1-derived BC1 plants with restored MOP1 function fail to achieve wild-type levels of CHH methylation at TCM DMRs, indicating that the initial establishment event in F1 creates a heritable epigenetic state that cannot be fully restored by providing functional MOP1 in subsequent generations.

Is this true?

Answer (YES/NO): NO